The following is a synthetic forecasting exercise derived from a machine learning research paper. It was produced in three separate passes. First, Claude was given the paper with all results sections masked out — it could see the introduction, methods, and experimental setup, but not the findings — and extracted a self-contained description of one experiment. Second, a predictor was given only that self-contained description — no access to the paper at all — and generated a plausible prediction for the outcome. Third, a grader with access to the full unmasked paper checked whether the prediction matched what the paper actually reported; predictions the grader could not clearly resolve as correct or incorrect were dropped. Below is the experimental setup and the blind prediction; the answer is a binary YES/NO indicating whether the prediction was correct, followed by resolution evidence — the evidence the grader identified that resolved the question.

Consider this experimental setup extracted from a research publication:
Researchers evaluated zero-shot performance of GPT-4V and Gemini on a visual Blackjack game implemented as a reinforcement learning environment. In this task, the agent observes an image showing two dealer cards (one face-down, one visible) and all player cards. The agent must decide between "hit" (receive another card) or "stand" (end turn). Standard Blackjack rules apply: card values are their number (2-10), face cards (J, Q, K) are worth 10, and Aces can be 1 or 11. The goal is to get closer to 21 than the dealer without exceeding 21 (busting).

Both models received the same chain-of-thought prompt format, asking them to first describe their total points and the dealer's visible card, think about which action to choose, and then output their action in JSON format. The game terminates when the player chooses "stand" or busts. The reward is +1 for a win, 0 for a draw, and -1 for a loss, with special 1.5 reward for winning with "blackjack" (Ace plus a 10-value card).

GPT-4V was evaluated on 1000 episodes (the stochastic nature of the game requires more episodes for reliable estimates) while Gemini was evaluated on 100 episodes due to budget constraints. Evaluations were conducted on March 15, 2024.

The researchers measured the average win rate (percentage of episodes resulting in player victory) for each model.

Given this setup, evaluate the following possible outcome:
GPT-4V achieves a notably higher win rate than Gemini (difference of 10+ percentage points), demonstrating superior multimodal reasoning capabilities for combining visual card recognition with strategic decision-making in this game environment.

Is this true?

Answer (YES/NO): NO